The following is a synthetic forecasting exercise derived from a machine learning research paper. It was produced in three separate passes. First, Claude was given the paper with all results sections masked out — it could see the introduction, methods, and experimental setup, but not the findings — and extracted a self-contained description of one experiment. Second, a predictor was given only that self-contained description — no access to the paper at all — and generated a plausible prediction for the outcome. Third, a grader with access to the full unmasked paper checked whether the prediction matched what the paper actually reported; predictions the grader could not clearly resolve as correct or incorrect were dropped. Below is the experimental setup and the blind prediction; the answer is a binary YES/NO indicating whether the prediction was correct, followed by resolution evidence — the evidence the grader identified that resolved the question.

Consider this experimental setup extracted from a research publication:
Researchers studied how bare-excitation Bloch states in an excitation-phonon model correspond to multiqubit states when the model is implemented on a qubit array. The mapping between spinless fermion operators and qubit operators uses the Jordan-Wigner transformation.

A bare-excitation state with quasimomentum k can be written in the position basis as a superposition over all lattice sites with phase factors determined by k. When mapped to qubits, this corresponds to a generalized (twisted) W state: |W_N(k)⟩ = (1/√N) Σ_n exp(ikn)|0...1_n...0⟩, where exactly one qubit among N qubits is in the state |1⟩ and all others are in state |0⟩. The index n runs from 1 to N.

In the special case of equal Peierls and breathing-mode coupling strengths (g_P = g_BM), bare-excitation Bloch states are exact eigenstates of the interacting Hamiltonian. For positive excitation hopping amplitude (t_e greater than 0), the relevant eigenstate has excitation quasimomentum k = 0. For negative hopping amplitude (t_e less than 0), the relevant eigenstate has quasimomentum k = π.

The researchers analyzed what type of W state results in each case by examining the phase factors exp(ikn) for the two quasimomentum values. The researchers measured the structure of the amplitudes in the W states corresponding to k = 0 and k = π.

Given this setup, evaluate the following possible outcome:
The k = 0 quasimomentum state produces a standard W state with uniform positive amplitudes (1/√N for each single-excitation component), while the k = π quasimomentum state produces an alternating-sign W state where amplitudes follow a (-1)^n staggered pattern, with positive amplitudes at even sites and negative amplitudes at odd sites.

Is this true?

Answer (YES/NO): YES